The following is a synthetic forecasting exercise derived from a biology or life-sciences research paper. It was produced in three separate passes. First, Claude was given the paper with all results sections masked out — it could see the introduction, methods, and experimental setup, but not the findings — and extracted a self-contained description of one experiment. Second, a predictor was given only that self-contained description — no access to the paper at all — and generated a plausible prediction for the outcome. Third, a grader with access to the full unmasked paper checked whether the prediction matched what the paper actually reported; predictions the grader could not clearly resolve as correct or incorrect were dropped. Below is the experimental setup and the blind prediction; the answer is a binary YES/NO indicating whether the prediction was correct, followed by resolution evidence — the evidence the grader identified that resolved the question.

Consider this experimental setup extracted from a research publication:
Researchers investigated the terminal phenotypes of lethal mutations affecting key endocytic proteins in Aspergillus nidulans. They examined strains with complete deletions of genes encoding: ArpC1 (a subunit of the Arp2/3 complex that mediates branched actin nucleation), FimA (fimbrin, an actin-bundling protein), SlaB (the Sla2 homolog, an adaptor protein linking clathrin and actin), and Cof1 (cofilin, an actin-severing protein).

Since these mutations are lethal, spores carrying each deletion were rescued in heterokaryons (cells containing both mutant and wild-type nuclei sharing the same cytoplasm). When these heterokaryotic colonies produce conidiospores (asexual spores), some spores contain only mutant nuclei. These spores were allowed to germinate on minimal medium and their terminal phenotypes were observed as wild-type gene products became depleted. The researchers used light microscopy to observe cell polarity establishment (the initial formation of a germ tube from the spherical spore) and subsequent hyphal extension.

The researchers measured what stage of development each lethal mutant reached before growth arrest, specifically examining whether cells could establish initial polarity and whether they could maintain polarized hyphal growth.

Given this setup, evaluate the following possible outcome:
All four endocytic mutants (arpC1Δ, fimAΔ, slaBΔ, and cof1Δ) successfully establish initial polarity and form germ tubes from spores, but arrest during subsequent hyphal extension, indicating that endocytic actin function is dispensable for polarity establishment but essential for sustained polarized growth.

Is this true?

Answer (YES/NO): YES